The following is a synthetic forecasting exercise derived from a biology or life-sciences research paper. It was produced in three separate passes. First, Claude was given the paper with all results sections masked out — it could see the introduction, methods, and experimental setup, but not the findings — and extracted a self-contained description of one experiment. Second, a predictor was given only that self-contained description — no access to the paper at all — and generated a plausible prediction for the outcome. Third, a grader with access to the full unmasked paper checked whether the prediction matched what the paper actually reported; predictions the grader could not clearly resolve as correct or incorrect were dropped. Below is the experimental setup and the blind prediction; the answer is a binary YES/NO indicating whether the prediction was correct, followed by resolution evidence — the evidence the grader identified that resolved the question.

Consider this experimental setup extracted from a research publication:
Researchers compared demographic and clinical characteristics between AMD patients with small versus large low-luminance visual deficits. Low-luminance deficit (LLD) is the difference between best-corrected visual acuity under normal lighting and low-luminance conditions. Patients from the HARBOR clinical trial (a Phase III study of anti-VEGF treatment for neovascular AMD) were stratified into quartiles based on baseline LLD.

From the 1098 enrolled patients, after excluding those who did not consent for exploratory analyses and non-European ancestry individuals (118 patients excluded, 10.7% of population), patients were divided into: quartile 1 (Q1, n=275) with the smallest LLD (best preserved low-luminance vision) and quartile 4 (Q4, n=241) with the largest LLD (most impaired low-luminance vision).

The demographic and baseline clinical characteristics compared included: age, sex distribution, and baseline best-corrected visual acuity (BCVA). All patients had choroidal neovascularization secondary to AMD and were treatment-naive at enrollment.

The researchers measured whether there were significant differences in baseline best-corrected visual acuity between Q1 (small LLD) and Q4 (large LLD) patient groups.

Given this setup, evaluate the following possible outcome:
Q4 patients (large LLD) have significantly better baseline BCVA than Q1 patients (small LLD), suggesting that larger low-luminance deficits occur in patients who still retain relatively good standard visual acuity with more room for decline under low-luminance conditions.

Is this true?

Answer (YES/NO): YES